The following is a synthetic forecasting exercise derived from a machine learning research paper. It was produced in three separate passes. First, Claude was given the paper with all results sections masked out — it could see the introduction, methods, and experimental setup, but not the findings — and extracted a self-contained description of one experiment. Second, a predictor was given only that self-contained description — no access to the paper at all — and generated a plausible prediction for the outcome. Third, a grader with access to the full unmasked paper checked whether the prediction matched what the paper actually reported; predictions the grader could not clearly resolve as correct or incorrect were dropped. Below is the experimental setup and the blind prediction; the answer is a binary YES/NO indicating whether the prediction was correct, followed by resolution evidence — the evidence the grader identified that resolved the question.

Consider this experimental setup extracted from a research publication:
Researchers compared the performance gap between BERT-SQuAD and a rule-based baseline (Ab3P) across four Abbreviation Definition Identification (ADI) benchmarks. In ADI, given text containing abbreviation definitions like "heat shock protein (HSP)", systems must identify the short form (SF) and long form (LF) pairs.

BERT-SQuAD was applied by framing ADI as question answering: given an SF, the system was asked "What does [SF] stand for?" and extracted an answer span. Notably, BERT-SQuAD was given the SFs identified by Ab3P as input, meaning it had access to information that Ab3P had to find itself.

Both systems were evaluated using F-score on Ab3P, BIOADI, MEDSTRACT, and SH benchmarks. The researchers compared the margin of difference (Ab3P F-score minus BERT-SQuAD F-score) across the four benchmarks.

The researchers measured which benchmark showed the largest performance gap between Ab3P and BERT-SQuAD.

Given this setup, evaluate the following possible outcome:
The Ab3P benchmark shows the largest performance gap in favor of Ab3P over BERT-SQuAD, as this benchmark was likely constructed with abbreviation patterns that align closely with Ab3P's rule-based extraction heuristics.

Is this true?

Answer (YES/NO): NO